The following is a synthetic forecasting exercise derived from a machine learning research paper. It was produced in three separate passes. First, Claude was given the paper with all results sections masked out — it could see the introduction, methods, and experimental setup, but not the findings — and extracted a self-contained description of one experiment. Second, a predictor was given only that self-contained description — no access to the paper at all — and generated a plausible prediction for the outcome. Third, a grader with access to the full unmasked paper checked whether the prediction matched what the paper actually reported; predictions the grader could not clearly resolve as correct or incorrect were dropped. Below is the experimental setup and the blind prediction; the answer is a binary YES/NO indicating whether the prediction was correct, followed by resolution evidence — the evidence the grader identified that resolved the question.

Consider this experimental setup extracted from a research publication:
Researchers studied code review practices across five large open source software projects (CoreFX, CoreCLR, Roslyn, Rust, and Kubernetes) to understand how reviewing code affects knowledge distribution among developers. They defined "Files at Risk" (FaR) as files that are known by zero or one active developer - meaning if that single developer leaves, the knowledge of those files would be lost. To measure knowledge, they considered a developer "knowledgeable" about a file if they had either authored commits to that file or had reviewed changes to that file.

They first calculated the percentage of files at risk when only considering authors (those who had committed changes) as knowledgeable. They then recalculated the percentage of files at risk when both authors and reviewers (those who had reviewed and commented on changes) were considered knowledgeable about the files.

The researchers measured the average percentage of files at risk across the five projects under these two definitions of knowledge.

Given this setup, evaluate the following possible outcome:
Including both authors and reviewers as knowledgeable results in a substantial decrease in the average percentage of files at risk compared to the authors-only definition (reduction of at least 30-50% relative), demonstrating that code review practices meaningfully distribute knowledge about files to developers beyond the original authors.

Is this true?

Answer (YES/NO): YES